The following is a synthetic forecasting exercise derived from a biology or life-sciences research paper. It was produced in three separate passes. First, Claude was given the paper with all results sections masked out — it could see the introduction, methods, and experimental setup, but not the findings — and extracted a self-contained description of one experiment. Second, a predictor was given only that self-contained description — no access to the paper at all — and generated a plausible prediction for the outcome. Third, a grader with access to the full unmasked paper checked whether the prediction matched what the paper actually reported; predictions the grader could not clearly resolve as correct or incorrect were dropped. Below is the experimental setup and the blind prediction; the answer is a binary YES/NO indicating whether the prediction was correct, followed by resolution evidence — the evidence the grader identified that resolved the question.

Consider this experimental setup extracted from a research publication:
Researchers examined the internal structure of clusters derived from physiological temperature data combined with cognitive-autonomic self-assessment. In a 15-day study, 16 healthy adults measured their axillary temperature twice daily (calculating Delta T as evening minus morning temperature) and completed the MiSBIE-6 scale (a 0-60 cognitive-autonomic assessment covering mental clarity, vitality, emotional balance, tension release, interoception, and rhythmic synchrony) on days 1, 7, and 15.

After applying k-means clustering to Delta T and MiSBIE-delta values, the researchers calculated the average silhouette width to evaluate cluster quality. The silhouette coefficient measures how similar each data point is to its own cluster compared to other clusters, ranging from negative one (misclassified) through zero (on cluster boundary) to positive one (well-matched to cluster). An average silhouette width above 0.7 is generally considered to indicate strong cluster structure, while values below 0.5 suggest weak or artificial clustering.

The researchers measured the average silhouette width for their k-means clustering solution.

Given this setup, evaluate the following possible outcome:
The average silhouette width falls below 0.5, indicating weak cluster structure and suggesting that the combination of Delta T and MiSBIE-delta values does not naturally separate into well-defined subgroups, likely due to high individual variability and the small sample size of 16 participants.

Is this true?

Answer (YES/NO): NO